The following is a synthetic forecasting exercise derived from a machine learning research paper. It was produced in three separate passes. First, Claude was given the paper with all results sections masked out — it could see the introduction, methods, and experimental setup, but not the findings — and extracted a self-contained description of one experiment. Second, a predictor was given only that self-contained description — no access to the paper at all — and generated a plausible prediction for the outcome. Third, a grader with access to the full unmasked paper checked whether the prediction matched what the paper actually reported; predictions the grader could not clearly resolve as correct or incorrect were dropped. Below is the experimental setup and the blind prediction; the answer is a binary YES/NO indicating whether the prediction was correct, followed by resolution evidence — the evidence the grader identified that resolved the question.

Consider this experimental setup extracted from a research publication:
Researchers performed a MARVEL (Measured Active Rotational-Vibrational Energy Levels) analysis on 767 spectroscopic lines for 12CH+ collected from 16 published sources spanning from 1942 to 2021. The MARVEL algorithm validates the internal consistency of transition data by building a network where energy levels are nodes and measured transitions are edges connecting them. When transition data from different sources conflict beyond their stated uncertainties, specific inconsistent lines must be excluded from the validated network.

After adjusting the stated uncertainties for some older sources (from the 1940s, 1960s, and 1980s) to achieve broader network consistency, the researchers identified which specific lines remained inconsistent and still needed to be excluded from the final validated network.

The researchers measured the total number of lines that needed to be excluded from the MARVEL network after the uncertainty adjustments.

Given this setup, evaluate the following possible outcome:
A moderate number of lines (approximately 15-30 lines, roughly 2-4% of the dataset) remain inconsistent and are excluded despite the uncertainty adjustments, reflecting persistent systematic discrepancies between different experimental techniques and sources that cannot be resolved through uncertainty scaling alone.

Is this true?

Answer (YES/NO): NO